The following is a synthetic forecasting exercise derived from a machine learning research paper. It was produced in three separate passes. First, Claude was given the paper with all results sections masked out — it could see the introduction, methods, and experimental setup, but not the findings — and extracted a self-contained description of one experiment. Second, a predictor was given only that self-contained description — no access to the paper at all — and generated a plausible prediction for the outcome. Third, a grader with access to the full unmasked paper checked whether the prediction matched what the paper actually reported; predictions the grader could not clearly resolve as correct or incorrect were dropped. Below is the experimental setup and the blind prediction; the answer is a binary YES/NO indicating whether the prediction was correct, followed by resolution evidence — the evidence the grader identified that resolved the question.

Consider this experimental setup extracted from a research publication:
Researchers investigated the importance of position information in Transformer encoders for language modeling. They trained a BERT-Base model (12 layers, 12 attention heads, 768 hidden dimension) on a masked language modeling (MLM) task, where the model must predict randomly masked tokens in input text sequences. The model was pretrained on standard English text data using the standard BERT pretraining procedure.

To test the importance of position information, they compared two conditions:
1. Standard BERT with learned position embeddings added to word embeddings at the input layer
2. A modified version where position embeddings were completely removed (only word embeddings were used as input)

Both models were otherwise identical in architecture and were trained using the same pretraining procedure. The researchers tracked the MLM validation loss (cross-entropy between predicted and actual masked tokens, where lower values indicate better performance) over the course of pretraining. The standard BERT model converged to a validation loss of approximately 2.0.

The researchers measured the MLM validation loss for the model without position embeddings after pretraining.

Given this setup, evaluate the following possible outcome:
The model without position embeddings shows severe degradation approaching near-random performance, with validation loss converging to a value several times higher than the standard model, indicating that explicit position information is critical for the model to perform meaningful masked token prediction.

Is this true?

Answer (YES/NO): YES